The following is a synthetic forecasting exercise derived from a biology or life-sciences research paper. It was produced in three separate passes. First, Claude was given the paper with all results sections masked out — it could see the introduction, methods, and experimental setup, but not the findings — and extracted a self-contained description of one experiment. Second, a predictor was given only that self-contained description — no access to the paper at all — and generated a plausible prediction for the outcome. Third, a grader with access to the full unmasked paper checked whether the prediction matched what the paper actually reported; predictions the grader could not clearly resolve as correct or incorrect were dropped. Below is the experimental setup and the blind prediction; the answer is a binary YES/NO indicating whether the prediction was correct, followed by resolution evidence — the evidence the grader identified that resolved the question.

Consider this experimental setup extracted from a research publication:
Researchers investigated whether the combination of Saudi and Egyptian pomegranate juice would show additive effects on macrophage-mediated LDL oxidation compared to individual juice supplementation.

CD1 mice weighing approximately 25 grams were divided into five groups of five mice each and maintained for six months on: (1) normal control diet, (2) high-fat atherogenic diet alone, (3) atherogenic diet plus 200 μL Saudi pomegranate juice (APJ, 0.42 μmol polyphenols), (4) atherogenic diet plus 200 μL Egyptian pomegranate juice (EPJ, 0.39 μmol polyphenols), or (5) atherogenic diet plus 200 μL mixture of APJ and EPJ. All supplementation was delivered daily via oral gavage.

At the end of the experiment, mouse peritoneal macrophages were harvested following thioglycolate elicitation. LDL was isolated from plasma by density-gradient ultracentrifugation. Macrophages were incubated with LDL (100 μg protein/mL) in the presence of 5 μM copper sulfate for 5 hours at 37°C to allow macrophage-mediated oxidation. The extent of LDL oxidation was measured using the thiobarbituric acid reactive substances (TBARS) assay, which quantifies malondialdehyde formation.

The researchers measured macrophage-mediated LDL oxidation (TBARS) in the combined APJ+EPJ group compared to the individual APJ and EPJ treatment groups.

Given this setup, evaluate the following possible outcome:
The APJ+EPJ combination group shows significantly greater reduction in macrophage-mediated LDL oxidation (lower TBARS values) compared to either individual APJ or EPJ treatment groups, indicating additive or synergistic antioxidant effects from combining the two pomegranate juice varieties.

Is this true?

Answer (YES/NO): NO